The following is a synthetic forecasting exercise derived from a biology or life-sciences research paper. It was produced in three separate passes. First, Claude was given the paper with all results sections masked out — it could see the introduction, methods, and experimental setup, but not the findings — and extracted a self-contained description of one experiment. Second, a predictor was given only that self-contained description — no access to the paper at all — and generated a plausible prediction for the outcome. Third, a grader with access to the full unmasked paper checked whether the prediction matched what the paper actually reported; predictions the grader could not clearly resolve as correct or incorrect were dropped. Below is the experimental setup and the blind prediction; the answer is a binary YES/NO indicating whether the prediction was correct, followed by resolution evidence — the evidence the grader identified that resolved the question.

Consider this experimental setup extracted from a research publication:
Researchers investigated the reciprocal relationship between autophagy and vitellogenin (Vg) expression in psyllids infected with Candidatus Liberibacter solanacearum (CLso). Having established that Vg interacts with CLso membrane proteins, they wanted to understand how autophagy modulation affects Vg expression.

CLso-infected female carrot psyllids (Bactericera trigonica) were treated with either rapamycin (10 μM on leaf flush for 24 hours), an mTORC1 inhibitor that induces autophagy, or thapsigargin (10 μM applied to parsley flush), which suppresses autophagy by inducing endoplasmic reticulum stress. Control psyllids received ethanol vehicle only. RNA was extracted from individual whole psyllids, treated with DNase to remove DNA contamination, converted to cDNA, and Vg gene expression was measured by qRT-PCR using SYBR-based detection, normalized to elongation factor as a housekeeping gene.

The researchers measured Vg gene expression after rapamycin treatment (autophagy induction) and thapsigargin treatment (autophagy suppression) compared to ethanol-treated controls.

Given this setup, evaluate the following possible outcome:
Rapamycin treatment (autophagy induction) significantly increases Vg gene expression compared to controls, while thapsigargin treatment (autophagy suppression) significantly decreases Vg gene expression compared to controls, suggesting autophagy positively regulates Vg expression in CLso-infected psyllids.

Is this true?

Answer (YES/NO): NO